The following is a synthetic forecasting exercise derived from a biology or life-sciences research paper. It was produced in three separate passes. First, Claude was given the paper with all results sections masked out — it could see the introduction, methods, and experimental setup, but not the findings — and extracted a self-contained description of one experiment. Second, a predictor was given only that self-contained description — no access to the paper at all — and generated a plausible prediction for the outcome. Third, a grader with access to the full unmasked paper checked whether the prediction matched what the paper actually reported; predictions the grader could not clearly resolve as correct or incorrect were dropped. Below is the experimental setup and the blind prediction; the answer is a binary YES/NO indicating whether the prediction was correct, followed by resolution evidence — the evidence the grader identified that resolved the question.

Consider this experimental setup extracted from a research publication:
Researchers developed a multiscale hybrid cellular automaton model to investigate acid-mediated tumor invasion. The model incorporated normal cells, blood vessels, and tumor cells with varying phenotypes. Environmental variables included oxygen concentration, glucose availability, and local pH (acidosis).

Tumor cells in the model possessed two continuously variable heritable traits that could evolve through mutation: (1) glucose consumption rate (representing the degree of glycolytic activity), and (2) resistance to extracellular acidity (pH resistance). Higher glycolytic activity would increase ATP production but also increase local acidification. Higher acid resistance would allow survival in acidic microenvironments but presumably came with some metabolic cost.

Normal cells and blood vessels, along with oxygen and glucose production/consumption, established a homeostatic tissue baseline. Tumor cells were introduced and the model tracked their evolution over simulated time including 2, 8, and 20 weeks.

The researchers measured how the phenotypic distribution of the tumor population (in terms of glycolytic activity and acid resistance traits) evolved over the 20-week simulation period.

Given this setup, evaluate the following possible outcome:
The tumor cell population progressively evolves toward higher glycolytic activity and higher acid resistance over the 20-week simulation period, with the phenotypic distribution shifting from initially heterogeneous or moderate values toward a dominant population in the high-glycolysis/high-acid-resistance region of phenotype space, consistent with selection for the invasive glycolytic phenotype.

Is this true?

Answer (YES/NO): YES